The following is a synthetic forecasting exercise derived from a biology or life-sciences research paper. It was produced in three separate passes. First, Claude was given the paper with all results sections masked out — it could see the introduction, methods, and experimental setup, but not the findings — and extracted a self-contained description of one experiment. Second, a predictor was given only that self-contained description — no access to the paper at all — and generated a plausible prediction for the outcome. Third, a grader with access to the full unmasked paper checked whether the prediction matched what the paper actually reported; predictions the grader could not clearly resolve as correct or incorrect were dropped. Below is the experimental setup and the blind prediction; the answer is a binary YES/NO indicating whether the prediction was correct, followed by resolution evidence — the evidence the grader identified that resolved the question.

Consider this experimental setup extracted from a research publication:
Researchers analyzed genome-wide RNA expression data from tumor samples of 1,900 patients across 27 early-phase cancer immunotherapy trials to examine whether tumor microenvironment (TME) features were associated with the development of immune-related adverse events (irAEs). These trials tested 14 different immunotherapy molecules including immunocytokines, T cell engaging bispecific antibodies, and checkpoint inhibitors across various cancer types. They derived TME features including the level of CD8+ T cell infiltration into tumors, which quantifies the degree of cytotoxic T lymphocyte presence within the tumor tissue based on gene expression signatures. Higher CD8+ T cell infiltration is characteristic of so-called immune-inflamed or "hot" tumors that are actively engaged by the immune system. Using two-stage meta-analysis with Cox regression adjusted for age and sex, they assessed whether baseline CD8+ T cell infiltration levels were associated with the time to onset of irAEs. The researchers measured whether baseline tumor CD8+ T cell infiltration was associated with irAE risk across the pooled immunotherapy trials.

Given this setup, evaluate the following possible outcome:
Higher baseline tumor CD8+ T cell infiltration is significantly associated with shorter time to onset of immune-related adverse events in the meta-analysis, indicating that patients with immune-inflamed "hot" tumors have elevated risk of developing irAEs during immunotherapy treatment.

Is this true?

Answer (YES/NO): NO